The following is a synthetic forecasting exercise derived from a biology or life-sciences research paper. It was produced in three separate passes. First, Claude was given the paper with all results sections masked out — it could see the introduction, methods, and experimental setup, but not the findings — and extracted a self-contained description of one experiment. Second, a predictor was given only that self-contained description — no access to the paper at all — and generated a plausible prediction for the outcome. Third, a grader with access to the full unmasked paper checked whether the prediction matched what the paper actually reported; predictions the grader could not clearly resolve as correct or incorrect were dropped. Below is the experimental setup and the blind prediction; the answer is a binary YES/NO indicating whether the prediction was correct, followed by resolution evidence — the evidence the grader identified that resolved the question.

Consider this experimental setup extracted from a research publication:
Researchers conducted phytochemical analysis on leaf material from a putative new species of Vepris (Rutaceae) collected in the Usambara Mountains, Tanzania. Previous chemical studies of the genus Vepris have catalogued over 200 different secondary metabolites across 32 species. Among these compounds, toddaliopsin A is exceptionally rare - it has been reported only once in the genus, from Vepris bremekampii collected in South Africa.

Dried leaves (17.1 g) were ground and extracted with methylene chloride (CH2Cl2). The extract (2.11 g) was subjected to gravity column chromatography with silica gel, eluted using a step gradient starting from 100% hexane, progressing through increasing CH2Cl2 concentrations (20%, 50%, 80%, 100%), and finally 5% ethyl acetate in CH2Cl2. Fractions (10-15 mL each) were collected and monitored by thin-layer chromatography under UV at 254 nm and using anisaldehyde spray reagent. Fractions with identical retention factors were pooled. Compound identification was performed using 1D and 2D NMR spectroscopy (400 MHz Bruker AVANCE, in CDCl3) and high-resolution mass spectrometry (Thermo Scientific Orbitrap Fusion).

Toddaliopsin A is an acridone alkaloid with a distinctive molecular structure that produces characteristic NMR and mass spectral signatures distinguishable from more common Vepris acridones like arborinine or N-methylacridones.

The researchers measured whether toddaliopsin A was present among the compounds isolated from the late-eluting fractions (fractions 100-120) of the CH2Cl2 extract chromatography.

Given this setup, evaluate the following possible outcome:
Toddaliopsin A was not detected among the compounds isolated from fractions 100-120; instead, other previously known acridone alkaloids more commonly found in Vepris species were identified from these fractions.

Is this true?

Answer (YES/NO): NO